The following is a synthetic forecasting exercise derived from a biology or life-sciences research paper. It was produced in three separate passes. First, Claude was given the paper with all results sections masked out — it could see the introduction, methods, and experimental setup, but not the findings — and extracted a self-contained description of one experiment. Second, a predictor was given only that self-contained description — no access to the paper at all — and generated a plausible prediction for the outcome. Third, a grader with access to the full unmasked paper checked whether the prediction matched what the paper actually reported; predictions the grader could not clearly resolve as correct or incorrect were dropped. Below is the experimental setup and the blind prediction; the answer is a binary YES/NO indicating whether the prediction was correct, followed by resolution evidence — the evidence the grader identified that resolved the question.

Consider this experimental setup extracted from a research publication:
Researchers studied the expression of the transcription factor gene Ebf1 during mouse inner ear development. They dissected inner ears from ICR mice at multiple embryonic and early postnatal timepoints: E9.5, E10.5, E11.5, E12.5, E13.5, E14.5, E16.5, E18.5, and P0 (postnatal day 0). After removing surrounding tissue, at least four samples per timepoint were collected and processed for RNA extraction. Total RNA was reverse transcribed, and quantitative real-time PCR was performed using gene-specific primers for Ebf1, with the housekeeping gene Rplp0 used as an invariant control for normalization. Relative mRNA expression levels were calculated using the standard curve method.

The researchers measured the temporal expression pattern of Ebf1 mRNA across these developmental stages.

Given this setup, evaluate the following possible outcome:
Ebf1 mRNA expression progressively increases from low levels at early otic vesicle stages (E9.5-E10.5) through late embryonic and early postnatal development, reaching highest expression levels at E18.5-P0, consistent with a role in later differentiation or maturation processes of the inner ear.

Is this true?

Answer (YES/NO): NO